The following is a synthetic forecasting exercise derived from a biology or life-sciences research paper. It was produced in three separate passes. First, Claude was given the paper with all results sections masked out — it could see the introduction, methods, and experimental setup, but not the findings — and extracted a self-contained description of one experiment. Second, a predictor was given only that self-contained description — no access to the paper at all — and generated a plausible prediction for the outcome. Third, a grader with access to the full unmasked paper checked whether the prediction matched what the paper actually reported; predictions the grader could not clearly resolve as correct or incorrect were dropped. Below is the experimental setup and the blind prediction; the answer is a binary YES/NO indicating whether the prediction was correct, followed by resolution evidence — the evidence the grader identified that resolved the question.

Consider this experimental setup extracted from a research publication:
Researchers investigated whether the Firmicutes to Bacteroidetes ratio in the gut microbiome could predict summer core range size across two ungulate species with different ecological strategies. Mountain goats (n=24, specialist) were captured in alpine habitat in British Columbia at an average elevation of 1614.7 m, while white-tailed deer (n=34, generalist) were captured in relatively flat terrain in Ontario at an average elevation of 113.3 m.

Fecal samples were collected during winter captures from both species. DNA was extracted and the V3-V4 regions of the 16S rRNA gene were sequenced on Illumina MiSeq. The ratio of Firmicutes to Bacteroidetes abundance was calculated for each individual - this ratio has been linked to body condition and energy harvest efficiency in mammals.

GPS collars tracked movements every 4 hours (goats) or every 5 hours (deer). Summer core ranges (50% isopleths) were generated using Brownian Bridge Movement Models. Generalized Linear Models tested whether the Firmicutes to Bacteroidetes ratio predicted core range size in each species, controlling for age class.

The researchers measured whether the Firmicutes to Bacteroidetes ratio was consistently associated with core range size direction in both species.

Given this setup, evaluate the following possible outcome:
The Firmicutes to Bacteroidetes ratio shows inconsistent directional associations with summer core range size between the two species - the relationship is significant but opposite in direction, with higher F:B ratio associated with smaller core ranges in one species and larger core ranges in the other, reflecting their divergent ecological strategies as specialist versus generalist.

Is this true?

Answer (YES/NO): NO